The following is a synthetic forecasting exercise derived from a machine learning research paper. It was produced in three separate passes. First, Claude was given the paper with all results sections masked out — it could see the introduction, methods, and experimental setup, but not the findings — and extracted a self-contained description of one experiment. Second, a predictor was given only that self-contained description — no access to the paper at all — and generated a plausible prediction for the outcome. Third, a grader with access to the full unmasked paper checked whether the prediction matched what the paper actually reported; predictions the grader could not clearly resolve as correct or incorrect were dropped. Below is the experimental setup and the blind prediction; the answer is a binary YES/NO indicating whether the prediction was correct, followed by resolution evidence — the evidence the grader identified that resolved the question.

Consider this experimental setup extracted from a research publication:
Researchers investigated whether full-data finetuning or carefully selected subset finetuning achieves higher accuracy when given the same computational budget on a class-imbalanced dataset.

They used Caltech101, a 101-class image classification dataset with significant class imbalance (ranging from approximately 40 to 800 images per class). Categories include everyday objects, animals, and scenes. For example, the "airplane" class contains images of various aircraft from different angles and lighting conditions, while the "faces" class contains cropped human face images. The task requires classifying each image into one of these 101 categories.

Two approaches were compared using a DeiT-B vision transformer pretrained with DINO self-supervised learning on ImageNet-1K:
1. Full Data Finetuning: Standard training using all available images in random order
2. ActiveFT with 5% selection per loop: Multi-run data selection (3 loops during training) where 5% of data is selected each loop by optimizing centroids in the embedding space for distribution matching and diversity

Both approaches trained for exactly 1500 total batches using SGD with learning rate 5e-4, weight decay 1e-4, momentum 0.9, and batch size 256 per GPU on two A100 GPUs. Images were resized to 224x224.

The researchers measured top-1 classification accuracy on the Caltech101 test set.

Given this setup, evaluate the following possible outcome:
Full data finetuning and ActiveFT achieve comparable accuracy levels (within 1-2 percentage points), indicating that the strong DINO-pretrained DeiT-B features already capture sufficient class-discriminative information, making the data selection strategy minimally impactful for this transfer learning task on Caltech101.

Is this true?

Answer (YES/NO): YES